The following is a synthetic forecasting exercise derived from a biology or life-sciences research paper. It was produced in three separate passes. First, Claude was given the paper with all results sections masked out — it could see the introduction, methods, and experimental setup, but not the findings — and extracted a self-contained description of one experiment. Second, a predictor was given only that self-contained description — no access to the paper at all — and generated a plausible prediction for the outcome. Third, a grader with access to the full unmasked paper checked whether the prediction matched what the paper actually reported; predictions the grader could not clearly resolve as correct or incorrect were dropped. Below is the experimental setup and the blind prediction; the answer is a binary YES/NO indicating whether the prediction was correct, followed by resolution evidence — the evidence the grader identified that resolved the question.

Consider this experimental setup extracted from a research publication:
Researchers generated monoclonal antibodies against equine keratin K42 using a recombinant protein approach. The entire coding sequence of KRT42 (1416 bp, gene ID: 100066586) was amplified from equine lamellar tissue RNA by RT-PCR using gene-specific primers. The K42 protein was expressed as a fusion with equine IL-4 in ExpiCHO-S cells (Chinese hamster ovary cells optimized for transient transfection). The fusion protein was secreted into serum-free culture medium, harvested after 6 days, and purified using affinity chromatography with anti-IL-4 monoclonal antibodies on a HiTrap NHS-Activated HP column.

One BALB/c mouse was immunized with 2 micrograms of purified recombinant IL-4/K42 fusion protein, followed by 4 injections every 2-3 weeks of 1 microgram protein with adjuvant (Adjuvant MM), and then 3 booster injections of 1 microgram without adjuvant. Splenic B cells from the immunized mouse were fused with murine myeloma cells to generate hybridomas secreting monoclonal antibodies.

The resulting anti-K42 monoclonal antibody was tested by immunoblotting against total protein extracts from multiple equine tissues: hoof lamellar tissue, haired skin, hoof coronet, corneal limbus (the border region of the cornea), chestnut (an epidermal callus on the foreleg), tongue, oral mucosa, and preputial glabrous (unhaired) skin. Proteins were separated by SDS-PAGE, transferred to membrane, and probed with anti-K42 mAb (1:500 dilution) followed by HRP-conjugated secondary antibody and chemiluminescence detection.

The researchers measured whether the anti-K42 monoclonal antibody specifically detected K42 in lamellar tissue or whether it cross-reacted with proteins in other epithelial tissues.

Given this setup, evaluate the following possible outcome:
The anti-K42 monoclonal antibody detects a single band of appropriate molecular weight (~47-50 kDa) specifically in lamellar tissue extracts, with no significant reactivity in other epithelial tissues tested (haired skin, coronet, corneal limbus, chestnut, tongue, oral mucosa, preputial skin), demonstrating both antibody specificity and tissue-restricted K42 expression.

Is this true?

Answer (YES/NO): NO